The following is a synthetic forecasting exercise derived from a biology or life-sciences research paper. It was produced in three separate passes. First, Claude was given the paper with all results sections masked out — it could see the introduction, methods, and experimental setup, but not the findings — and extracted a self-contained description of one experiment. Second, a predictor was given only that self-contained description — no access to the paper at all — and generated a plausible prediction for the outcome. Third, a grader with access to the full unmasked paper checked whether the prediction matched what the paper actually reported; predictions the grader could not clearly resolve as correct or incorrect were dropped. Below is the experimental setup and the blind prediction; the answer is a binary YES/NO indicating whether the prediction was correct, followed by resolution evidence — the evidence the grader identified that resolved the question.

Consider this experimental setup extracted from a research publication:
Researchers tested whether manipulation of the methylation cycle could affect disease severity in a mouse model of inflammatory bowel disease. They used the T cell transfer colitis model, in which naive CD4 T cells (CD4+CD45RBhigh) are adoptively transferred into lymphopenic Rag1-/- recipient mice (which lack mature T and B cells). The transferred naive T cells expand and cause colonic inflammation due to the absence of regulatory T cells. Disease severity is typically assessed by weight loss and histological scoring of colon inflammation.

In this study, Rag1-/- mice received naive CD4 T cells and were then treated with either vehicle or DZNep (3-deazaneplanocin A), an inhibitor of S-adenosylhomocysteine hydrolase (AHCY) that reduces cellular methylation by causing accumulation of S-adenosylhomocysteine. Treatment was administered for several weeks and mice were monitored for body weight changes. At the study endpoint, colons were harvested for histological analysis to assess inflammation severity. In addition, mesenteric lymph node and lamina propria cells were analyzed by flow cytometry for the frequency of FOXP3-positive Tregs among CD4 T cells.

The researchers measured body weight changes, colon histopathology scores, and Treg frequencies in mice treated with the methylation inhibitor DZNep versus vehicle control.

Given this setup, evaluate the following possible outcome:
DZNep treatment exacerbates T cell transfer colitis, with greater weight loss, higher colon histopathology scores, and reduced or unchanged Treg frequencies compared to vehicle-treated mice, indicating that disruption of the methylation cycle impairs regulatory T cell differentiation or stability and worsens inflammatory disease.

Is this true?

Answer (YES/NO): NO